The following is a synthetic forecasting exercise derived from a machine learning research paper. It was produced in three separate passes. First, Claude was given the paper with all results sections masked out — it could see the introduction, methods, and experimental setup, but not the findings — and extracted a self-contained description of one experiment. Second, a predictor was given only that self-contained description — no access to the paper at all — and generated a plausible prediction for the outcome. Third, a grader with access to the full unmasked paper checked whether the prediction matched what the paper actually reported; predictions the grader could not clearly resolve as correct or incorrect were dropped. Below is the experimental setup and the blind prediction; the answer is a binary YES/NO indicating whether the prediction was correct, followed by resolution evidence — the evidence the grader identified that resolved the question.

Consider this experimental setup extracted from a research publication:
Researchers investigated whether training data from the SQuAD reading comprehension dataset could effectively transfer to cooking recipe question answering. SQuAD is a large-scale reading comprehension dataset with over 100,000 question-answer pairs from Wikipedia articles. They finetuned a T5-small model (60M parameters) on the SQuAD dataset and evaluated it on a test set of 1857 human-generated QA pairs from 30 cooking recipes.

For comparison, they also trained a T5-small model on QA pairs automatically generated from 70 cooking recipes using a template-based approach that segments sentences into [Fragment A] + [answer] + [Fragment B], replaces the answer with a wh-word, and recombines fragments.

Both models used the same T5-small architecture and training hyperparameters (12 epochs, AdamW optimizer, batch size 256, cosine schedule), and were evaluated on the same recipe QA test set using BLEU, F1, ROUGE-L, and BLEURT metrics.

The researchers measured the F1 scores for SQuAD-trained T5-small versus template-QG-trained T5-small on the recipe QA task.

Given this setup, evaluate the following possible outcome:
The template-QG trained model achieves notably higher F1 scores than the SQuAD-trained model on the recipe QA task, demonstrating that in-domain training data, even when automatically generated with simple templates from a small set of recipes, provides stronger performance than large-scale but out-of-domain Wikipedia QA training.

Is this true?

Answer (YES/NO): NO